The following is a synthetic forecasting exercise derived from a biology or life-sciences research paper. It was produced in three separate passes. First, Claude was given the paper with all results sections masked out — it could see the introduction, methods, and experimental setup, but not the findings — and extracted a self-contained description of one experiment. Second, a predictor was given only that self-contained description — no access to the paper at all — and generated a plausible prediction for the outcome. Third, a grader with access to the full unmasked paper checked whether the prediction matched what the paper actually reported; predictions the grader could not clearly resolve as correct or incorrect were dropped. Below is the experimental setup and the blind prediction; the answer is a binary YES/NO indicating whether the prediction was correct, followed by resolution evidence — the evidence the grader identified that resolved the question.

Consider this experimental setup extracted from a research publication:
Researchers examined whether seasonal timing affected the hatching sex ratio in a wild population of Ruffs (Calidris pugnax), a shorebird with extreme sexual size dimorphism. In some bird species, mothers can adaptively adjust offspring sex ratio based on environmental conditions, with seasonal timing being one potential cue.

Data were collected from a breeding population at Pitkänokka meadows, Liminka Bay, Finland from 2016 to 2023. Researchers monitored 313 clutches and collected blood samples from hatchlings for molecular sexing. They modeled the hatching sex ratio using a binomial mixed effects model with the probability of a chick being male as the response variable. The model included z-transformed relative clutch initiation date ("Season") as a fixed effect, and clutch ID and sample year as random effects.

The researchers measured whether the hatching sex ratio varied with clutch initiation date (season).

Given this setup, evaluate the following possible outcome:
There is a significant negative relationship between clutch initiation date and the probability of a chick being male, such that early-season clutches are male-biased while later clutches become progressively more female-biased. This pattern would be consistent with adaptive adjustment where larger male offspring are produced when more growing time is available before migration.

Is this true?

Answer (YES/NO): NO